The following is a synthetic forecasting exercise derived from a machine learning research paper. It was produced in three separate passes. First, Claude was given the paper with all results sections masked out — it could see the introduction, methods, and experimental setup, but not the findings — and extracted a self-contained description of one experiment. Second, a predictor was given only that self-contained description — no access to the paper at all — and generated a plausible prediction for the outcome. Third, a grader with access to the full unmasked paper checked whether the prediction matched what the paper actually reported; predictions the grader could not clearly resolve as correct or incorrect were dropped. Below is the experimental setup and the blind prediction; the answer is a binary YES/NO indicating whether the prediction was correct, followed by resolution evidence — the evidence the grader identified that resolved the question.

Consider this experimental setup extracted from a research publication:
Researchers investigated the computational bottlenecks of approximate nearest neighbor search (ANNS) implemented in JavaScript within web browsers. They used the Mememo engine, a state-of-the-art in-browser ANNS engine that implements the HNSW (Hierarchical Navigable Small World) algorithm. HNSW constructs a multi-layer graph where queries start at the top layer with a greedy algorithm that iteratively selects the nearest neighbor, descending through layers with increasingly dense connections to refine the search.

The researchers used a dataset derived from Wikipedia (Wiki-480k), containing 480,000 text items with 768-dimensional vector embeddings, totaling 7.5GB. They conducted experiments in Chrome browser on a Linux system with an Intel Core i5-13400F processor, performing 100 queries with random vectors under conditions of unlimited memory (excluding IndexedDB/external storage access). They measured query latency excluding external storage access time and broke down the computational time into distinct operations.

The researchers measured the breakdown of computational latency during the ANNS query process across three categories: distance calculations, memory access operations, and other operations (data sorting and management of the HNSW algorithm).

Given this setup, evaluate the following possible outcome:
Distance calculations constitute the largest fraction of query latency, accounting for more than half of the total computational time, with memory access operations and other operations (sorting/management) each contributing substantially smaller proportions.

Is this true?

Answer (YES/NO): NO